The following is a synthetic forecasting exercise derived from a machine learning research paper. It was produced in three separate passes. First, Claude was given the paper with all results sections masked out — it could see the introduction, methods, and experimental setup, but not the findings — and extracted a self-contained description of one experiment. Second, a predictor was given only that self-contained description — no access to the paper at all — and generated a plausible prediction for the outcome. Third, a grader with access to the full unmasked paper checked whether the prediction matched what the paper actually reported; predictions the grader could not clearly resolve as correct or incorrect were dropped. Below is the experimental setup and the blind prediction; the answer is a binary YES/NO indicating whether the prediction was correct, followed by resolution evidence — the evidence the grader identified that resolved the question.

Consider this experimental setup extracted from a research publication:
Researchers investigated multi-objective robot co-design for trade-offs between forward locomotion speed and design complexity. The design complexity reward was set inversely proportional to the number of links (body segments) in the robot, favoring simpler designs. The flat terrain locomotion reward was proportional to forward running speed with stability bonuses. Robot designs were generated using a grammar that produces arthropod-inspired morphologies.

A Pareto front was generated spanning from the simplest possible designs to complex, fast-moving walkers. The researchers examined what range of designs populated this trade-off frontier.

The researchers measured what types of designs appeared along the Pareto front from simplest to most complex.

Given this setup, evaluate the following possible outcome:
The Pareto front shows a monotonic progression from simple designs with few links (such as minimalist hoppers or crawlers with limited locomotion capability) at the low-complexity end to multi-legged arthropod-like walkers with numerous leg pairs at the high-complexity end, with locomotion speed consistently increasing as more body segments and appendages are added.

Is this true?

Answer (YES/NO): NO